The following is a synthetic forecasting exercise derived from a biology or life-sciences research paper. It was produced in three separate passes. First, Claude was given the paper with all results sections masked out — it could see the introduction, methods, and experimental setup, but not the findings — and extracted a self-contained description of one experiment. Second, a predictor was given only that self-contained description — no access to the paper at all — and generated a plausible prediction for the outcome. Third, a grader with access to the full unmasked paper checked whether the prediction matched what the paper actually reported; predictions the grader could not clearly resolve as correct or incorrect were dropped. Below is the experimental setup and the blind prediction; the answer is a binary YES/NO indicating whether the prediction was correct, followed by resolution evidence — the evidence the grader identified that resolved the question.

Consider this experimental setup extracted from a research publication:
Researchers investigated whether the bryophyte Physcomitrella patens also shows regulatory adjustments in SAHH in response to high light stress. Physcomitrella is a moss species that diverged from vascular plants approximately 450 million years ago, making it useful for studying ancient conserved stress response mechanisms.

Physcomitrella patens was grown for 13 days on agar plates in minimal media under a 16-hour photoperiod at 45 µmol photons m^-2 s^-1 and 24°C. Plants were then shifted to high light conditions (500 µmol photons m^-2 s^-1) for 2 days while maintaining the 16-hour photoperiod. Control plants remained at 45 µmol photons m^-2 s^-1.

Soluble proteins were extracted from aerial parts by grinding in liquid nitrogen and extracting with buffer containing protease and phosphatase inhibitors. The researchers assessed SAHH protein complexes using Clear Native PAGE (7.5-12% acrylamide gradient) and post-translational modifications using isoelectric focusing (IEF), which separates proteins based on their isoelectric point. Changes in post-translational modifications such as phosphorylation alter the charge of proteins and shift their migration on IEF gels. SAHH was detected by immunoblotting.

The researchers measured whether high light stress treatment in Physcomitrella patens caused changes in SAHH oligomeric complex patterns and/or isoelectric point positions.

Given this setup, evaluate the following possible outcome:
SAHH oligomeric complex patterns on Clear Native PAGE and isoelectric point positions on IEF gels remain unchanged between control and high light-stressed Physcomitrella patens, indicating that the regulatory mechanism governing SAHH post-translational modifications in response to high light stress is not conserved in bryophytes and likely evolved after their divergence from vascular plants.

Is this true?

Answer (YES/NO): NO